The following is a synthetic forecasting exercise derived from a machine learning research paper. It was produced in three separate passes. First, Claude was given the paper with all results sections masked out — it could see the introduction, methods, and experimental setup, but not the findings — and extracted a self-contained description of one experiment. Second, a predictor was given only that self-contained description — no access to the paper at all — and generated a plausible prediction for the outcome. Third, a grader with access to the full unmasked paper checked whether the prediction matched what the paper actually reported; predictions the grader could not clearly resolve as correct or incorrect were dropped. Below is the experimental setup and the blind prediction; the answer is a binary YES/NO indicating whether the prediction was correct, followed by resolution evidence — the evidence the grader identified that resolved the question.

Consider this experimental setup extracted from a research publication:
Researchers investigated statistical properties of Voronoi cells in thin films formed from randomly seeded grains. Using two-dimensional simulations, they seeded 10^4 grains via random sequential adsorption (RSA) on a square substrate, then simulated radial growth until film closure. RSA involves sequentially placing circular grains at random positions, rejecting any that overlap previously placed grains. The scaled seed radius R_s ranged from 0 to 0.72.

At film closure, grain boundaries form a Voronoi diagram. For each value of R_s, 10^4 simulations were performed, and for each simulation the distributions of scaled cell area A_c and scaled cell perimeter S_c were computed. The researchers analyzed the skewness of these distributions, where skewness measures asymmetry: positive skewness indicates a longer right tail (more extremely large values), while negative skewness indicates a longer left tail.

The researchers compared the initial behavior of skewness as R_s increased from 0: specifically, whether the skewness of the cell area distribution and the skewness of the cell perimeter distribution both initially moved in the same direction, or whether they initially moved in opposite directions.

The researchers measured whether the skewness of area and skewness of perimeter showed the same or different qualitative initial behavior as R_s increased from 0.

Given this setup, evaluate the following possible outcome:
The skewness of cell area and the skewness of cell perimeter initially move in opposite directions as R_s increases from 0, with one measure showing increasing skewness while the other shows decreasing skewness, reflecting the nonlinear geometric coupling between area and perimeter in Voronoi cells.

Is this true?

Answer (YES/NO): NO